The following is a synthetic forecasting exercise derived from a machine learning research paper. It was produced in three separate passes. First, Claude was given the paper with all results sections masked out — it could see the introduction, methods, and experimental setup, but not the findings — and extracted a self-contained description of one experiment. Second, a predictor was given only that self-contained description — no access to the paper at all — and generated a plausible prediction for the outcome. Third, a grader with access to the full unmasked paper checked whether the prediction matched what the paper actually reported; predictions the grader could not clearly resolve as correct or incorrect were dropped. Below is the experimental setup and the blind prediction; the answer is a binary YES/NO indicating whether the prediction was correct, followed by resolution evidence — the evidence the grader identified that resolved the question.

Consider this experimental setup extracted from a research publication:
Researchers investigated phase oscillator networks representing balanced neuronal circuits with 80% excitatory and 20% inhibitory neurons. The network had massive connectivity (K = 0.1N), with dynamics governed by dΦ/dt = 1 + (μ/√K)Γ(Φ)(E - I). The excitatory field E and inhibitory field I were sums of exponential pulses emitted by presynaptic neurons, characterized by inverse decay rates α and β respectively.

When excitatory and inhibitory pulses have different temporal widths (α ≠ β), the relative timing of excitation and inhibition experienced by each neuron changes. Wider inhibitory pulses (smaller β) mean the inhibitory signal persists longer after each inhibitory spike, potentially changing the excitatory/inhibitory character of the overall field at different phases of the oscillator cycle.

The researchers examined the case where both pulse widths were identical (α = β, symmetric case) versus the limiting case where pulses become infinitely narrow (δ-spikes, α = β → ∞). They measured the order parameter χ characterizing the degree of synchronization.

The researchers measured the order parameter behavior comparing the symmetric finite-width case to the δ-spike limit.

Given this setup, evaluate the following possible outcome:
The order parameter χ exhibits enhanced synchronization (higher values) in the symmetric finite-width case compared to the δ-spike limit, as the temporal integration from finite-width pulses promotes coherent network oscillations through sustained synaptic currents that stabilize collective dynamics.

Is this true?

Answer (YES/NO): NO